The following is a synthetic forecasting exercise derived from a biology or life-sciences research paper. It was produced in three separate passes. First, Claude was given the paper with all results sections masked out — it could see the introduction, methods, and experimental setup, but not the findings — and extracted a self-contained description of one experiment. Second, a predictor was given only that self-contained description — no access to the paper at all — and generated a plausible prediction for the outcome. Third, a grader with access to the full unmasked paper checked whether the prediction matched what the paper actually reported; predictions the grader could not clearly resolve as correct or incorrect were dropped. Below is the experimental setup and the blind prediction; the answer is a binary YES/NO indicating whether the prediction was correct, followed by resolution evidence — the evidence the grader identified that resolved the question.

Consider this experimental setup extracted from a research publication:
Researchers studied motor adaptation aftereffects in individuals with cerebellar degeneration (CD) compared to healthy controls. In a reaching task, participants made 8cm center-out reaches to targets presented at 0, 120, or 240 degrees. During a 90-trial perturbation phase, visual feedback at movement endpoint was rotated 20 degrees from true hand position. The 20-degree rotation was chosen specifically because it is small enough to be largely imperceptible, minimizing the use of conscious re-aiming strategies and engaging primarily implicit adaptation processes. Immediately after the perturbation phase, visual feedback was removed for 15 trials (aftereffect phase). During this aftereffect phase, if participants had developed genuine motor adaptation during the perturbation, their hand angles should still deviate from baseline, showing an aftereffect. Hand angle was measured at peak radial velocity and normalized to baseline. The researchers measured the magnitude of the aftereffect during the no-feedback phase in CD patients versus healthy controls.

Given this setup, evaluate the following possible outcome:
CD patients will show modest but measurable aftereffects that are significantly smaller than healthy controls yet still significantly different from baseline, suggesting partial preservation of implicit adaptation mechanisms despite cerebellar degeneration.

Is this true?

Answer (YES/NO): YES